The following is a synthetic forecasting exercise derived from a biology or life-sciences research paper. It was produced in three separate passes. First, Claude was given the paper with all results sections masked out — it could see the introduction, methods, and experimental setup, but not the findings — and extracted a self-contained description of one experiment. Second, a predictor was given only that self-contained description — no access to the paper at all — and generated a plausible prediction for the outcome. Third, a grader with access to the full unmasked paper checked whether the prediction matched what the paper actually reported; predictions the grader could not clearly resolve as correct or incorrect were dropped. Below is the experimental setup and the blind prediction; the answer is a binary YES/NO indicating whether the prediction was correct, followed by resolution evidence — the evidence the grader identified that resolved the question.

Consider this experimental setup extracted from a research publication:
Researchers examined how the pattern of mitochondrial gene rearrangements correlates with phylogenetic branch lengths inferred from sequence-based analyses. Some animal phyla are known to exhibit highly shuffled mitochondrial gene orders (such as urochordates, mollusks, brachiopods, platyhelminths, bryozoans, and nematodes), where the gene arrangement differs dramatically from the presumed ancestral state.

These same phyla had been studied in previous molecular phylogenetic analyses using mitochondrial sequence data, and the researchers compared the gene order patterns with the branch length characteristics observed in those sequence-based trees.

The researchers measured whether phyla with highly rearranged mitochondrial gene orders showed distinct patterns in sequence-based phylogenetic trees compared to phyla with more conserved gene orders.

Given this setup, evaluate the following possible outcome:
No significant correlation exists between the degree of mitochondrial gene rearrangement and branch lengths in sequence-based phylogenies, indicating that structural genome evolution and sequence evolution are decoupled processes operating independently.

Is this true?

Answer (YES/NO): NO